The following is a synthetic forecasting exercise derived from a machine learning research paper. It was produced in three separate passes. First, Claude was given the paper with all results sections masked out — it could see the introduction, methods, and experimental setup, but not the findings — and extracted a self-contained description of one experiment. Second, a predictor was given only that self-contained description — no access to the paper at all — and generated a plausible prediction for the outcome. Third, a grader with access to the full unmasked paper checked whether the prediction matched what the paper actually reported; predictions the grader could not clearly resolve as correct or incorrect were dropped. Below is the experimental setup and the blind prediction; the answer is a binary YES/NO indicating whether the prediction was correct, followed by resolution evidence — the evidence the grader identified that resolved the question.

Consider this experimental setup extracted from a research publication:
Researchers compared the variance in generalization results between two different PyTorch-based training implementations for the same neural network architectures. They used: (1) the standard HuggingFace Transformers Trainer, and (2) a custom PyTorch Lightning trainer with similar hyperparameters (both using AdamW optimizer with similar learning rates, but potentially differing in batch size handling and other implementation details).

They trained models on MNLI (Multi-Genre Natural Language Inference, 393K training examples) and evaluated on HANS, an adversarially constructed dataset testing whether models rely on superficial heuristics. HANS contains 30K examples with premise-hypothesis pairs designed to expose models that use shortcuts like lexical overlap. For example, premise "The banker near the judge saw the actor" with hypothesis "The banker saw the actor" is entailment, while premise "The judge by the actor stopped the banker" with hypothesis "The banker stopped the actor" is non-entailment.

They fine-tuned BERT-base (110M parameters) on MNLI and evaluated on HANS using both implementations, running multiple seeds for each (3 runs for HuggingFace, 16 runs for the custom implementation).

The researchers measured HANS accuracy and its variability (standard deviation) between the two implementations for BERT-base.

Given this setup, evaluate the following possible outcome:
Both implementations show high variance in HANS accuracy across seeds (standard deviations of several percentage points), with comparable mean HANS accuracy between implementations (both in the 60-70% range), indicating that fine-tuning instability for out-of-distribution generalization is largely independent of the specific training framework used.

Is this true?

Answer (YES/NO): NO